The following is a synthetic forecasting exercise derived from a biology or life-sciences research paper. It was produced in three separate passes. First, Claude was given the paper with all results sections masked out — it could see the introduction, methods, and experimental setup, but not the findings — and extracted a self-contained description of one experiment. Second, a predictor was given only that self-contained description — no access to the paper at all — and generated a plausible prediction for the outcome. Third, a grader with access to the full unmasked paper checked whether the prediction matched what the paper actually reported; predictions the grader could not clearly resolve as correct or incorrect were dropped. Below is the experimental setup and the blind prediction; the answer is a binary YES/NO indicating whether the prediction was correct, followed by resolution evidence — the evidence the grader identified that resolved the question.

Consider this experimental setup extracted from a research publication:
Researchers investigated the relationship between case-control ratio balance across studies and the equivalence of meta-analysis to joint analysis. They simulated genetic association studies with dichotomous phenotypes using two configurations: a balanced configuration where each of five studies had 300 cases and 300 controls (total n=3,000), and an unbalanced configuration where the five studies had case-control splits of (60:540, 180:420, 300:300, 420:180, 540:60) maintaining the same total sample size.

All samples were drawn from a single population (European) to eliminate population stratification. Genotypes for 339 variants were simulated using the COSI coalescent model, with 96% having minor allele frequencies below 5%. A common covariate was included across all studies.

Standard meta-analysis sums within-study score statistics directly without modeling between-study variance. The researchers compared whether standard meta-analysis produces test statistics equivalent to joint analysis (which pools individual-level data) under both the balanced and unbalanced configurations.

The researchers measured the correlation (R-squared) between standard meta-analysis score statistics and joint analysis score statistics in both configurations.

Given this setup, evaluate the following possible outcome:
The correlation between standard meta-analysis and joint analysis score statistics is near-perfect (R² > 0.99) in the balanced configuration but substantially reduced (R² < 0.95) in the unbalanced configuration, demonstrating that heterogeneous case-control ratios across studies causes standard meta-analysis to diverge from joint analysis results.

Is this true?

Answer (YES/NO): YES